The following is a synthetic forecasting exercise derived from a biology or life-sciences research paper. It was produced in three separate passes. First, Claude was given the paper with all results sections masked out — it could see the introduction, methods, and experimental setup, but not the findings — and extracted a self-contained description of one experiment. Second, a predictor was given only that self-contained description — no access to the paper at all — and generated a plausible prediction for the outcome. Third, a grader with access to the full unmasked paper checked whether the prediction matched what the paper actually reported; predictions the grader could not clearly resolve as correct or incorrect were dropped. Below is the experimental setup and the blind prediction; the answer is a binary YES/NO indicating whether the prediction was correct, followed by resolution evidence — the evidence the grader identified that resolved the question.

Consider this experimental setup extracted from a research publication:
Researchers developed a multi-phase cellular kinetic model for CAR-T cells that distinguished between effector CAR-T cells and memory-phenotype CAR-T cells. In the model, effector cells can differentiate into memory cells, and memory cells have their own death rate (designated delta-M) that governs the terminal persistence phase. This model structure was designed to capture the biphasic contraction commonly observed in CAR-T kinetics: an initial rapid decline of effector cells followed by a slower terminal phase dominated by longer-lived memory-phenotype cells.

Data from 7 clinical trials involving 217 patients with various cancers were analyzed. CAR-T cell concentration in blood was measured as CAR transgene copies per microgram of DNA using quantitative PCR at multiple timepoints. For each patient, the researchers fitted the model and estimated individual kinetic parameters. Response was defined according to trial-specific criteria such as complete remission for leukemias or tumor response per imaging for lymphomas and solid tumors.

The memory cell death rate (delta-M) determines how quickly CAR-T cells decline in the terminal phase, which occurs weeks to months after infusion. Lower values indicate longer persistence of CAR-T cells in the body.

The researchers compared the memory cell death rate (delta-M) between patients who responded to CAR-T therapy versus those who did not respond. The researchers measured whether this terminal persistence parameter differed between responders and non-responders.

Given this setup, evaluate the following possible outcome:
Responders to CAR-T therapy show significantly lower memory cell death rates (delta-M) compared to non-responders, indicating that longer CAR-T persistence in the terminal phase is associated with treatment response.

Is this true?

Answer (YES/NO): NO